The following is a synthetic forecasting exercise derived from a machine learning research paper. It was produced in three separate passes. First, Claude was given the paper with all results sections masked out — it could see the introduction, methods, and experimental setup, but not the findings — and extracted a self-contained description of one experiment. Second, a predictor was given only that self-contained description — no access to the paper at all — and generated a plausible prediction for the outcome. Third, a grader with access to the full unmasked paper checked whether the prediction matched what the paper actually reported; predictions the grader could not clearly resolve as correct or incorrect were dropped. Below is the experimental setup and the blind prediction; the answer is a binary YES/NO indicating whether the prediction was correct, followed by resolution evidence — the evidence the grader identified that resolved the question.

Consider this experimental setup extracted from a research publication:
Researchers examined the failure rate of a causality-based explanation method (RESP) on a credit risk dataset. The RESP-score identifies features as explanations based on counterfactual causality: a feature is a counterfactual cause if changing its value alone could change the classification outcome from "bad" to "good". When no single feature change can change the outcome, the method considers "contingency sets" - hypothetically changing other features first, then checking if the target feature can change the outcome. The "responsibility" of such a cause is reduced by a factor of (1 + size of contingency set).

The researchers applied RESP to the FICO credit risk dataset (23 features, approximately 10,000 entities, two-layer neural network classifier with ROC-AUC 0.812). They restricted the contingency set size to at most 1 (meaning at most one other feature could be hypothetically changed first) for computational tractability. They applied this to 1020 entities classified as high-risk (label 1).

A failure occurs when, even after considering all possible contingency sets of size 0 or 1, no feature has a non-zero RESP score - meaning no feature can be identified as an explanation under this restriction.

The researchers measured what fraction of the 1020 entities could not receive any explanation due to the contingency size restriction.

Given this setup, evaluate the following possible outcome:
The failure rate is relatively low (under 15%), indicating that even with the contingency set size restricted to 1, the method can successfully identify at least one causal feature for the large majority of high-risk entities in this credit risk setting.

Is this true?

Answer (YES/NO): YES